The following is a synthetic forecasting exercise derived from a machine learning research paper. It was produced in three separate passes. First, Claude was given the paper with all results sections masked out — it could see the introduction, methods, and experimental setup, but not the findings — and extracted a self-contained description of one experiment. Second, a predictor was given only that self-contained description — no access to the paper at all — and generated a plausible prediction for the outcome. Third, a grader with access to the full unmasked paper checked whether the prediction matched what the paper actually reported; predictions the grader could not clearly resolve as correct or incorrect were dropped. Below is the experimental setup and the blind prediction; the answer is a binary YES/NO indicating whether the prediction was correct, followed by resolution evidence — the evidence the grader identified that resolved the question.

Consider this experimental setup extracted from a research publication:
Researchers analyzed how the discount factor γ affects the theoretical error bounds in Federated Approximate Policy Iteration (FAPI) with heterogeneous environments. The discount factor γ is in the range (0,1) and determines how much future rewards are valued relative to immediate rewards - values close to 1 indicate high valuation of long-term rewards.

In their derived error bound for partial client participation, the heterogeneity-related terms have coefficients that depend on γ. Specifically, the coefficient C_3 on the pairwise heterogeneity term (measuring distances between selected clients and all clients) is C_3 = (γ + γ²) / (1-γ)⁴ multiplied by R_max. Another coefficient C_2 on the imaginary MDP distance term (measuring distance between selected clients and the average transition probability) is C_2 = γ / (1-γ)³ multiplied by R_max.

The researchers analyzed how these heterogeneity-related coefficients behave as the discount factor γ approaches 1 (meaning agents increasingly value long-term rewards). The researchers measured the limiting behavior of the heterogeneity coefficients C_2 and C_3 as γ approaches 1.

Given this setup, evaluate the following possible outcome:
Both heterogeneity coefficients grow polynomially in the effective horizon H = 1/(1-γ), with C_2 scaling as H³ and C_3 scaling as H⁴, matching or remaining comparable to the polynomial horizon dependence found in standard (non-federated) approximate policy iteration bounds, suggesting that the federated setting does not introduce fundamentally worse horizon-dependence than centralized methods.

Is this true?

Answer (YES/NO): NO